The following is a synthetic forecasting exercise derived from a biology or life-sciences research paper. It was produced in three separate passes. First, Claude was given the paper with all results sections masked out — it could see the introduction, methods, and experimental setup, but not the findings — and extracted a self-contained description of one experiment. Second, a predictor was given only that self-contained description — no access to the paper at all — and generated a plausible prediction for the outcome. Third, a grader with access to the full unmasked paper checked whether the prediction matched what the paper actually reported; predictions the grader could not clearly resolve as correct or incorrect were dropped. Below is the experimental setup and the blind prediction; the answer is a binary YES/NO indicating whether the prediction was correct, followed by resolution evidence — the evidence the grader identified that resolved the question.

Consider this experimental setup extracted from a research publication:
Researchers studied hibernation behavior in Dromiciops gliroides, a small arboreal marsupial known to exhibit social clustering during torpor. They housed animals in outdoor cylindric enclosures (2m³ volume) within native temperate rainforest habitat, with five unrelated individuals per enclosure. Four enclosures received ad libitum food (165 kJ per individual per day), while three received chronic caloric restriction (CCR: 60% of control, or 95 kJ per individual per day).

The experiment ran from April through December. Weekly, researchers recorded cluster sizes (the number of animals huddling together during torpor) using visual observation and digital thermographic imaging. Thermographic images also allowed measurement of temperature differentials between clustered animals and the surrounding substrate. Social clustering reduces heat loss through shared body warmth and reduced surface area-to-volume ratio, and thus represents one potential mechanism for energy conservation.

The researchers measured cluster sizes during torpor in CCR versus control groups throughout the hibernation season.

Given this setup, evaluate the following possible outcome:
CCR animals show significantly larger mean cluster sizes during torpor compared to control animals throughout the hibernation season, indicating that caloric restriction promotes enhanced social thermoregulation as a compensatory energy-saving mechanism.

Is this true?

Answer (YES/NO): NO